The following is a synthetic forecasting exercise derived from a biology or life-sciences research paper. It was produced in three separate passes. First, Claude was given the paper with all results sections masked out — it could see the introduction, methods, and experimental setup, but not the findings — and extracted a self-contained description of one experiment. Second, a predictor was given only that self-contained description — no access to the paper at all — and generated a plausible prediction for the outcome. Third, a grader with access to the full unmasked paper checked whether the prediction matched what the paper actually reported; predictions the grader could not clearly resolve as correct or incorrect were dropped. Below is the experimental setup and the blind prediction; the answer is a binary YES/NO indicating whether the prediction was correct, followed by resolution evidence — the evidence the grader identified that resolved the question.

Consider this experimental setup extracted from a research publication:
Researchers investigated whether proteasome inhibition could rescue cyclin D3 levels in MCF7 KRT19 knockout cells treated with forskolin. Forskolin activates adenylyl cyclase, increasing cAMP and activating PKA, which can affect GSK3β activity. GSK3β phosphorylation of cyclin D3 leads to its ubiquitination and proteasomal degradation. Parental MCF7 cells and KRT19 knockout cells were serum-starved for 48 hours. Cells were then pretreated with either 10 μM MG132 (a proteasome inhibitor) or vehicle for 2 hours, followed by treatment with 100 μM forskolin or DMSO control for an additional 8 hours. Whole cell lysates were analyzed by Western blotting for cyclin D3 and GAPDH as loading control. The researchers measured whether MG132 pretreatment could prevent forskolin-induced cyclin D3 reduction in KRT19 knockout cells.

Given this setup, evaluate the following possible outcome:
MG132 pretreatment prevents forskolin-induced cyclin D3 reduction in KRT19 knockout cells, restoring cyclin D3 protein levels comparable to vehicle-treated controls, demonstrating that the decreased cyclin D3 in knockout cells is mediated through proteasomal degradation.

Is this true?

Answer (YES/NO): YES